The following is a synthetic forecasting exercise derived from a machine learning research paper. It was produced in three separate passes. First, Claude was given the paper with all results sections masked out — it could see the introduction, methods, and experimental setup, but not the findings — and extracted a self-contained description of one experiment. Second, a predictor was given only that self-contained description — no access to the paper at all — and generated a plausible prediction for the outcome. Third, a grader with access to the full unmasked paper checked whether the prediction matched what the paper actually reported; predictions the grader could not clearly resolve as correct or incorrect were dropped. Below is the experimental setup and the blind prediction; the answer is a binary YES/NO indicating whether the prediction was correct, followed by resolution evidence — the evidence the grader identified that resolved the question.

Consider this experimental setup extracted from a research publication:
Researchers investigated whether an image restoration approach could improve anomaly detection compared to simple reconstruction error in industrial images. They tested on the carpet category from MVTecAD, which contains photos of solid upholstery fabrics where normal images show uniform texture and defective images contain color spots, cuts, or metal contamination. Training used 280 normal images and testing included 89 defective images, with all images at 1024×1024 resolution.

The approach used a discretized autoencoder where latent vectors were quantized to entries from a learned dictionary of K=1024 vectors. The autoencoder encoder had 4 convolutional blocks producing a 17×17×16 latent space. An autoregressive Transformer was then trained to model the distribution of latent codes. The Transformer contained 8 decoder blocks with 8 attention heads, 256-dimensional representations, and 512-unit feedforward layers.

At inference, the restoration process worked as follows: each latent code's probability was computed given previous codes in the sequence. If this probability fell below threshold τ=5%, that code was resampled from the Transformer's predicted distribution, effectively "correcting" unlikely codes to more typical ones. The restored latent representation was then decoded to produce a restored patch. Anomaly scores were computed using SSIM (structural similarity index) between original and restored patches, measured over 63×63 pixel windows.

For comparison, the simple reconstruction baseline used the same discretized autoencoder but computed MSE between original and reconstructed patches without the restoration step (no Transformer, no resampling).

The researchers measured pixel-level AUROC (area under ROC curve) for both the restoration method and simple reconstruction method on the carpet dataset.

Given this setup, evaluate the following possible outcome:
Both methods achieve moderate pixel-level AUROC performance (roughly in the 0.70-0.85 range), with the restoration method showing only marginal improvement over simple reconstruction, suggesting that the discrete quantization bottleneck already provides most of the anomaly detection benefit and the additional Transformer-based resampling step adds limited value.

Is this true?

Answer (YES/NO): NO